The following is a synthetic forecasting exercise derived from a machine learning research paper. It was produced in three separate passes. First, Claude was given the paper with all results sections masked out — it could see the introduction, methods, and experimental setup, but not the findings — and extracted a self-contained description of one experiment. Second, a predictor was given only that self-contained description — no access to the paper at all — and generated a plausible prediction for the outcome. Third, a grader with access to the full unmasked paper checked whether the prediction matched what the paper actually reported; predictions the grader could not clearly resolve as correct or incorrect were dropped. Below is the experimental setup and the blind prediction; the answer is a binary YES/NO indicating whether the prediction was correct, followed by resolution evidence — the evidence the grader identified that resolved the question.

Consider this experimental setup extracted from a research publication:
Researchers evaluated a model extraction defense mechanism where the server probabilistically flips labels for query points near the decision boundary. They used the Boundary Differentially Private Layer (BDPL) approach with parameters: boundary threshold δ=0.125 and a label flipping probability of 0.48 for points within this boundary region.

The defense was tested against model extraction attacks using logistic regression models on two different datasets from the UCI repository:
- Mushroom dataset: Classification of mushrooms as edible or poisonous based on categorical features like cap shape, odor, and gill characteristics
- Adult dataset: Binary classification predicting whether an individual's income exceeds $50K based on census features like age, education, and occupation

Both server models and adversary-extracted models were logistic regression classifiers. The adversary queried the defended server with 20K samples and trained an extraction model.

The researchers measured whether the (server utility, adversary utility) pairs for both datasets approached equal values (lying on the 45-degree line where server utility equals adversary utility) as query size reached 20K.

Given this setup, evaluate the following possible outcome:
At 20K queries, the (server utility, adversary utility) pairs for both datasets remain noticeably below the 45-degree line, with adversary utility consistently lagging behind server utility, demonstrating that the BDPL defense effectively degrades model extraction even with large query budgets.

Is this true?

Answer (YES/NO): NO